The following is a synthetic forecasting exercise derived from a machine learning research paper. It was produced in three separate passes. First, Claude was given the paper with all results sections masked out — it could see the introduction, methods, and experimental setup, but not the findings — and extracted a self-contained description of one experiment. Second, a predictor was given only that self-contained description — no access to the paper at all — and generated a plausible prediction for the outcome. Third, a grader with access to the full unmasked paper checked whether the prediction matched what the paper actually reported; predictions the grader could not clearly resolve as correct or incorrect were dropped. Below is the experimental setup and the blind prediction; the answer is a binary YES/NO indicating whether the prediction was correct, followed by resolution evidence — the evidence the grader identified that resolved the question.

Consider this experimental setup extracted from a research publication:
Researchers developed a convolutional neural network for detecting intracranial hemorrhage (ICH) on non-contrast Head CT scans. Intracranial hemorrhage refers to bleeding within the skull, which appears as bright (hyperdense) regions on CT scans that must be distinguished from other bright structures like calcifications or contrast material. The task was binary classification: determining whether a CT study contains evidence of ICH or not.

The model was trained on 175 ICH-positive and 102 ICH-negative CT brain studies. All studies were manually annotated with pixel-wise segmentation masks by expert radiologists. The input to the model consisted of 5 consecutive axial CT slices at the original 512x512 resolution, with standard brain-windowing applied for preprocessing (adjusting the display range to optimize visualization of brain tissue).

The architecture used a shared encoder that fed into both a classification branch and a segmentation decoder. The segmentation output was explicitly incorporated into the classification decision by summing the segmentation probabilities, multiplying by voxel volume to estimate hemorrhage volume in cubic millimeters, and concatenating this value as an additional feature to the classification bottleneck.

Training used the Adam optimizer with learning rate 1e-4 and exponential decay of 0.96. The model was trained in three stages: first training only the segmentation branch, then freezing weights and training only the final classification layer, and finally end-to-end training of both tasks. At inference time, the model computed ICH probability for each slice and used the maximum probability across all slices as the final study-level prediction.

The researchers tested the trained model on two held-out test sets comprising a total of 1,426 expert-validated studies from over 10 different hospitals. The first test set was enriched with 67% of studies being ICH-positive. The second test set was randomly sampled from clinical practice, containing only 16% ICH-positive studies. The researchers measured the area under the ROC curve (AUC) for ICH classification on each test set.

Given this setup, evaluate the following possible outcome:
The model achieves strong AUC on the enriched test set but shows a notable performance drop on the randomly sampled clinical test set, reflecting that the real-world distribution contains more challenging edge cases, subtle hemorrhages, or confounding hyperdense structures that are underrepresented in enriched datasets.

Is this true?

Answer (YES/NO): NO